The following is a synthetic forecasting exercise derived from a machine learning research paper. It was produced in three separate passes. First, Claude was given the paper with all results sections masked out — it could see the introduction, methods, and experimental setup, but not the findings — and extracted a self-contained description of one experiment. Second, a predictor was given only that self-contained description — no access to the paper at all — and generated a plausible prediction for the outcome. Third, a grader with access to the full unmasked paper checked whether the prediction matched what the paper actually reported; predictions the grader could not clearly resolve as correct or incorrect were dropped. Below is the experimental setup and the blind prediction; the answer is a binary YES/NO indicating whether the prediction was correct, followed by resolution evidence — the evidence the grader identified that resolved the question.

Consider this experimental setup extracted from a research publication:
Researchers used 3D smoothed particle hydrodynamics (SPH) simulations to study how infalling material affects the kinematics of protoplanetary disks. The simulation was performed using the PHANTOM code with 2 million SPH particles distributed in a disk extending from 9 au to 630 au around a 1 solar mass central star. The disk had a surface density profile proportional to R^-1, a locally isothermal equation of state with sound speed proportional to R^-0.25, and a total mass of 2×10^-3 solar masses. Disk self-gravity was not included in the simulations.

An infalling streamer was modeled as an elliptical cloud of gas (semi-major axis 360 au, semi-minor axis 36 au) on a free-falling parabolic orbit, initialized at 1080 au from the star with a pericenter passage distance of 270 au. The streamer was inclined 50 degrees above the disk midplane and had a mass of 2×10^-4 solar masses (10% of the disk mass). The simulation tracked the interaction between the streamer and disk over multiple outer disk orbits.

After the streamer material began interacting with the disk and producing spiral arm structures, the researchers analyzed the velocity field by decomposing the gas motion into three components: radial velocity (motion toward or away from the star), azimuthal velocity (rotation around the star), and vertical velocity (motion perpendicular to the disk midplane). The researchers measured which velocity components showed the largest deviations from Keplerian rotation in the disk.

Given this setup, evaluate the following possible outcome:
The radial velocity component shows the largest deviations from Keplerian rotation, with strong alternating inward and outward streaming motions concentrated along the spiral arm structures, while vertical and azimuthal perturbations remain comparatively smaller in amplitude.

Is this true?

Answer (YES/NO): NO